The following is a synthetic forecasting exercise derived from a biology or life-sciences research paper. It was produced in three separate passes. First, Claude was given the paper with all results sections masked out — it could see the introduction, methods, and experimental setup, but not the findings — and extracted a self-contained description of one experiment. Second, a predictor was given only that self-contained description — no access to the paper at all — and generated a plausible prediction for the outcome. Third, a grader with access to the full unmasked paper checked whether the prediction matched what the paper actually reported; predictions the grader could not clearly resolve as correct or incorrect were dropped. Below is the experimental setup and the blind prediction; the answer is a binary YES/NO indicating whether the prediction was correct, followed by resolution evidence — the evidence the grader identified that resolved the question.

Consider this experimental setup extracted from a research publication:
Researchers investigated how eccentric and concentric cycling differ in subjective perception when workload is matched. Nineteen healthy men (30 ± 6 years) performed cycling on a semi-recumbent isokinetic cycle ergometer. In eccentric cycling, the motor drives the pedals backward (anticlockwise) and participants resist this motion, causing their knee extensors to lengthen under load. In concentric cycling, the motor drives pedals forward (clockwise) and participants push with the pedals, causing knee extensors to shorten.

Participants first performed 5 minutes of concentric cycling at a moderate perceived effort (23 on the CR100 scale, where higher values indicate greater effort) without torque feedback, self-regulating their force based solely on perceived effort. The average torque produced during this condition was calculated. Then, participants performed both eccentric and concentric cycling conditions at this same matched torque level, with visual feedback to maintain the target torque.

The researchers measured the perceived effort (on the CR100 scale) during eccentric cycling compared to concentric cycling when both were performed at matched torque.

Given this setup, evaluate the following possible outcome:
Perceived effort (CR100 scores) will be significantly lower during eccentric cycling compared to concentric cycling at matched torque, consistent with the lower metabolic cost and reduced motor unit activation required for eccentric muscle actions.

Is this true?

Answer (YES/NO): YES